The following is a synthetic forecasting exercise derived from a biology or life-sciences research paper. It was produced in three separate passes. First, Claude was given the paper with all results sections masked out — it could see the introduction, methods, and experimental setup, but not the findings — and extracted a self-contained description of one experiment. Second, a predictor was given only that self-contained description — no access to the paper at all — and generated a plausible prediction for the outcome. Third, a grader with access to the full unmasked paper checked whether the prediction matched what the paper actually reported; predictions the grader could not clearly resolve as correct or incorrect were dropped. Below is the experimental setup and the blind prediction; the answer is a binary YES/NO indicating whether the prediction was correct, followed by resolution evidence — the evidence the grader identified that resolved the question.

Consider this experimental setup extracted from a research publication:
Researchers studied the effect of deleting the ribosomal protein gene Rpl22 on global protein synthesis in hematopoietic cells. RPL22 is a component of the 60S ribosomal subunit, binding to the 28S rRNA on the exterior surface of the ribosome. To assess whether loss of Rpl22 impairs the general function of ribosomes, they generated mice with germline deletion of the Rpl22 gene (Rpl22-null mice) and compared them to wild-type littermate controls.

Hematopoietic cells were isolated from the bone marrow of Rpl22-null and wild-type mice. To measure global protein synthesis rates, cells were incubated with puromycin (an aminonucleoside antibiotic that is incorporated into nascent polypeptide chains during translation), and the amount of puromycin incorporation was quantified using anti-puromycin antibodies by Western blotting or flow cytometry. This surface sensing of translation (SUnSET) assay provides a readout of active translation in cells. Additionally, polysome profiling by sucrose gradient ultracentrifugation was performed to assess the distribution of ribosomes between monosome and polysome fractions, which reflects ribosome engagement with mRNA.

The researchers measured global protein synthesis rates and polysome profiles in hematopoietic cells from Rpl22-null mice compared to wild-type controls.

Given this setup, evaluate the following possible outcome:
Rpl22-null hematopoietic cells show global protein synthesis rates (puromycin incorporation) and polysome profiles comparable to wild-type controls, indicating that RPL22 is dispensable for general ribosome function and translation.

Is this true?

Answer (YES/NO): NO